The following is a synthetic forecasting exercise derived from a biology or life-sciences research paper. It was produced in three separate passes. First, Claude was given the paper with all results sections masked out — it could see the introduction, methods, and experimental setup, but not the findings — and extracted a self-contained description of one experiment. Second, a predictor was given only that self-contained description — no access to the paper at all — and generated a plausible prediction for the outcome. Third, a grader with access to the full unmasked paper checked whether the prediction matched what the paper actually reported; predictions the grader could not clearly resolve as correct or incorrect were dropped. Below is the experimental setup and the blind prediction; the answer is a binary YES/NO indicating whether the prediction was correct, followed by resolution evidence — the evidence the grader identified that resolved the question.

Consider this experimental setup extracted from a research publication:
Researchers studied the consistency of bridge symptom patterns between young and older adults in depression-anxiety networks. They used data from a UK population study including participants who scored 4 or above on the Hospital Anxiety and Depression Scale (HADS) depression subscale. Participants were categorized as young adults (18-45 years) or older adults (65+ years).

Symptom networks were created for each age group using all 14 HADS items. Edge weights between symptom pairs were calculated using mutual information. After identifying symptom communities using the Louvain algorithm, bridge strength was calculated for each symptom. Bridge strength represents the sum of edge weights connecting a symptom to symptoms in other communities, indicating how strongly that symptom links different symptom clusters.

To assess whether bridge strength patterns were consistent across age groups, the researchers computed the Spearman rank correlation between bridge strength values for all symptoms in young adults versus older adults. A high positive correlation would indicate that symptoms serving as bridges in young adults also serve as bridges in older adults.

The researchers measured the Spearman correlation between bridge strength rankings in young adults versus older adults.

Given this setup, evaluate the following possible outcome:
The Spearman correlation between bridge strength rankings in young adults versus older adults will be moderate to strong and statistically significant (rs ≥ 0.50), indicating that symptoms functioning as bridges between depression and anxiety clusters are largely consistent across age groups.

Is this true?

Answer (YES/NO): NO